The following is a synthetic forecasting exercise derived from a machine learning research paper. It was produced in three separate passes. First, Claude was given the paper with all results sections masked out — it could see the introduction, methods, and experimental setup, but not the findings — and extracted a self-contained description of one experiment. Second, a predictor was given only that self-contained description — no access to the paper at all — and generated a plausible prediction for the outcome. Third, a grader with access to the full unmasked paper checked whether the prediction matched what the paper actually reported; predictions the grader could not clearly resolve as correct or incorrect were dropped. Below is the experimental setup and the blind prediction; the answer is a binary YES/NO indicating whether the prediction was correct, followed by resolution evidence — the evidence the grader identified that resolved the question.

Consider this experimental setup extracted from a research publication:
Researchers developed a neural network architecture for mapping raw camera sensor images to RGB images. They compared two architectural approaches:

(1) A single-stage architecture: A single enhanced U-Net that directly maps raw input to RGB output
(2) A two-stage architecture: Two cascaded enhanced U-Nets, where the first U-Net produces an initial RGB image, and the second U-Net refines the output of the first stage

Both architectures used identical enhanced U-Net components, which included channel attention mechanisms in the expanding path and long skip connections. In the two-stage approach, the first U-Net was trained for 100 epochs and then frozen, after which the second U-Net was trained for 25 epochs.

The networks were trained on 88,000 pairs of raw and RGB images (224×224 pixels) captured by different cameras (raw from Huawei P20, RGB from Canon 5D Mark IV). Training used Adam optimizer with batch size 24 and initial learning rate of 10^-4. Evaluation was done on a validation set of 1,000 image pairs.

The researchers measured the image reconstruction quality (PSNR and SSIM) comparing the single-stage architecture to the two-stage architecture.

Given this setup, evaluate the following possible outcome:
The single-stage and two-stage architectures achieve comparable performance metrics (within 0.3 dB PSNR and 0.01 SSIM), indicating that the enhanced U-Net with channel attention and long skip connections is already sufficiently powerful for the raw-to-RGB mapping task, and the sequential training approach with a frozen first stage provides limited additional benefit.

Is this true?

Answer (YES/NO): YES